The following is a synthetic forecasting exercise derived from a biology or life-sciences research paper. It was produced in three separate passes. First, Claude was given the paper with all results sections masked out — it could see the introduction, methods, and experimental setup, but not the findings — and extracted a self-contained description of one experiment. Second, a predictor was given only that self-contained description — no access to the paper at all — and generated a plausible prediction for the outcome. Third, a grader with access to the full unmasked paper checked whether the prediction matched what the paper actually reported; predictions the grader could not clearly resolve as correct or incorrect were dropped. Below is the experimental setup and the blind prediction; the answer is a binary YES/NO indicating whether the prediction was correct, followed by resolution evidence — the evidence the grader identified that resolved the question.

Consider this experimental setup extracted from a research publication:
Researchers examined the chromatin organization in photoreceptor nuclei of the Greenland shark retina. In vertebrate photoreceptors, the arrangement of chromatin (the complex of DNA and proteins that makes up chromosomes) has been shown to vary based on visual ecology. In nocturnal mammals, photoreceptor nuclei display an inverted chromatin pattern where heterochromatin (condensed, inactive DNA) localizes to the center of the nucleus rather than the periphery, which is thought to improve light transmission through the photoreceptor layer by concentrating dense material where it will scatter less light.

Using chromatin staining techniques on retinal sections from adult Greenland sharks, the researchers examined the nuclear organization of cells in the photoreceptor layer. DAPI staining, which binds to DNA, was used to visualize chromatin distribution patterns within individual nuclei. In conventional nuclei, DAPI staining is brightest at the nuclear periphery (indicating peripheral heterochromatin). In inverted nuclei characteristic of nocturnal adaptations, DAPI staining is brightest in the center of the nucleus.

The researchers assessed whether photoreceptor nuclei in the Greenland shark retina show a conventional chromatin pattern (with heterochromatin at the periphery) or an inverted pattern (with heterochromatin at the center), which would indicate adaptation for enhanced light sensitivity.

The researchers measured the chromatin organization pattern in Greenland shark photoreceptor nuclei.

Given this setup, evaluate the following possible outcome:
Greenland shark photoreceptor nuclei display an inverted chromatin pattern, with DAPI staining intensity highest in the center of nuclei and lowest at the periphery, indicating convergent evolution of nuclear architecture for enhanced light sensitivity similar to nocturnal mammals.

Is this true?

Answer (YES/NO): NO